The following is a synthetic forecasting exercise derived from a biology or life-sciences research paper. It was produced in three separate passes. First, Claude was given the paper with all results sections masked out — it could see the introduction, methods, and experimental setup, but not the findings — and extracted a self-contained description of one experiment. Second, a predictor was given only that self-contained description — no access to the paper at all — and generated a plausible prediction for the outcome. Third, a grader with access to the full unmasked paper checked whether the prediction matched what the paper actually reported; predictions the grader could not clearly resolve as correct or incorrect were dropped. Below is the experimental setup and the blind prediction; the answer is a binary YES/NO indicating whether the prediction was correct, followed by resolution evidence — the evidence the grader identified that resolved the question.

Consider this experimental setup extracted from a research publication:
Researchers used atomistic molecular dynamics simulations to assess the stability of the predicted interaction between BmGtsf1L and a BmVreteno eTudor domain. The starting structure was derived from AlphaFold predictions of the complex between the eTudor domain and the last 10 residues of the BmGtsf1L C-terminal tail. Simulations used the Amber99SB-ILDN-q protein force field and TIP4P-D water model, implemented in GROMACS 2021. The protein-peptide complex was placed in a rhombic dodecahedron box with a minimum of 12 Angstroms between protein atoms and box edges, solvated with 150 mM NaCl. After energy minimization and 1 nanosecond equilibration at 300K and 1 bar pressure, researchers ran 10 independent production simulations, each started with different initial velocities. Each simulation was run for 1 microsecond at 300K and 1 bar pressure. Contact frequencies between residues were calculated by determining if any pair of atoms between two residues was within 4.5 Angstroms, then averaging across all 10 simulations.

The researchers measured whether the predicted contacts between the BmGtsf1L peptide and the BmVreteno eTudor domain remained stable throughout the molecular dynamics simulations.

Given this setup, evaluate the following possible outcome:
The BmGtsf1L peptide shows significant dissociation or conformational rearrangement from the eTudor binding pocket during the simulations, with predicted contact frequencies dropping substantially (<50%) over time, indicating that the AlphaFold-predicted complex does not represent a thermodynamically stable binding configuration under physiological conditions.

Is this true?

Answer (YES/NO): NO